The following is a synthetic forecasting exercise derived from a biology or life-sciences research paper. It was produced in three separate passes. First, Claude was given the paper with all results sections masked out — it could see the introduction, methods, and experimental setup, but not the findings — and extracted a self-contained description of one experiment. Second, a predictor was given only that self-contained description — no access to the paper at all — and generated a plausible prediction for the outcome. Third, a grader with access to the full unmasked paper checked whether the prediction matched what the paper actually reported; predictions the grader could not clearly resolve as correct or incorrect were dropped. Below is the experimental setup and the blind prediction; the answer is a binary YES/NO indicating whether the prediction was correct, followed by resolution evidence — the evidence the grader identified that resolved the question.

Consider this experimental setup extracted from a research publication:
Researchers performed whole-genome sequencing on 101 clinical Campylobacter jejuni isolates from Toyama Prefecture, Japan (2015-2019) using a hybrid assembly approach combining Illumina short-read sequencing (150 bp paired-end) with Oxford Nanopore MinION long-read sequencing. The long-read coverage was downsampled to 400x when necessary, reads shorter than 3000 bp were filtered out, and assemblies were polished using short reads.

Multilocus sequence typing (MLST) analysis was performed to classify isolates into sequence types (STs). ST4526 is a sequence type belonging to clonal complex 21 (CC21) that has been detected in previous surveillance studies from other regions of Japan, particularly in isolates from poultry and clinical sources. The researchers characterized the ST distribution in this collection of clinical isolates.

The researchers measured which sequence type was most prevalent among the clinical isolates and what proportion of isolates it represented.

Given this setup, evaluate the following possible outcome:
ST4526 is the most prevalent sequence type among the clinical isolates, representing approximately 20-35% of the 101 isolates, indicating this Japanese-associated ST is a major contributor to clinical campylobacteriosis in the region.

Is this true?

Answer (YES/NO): NO